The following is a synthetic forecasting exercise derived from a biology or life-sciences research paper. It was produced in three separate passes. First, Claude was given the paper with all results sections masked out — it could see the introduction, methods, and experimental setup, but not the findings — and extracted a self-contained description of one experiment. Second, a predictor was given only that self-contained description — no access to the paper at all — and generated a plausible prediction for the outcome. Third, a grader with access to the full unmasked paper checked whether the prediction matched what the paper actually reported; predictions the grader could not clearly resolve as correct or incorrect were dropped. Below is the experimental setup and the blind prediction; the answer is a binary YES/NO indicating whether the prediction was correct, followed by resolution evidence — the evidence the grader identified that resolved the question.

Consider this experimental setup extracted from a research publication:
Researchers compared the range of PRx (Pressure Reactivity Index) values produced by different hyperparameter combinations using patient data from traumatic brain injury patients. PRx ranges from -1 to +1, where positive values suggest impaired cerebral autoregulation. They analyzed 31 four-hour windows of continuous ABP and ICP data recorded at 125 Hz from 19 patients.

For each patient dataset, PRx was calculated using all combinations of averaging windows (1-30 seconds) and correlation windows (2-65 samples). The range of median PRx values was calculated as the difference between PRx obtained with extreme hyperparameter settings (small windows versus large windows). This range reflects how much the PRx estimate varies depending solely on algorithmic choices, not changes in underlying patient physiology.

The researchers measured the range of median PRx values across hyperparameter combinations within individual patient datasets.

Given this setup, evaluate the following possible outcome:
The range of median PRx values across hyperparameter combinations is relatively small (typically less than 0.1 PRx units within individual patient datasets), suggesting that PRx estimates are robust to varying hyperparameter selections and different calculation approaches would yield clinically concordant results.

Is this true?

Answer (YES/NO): NO